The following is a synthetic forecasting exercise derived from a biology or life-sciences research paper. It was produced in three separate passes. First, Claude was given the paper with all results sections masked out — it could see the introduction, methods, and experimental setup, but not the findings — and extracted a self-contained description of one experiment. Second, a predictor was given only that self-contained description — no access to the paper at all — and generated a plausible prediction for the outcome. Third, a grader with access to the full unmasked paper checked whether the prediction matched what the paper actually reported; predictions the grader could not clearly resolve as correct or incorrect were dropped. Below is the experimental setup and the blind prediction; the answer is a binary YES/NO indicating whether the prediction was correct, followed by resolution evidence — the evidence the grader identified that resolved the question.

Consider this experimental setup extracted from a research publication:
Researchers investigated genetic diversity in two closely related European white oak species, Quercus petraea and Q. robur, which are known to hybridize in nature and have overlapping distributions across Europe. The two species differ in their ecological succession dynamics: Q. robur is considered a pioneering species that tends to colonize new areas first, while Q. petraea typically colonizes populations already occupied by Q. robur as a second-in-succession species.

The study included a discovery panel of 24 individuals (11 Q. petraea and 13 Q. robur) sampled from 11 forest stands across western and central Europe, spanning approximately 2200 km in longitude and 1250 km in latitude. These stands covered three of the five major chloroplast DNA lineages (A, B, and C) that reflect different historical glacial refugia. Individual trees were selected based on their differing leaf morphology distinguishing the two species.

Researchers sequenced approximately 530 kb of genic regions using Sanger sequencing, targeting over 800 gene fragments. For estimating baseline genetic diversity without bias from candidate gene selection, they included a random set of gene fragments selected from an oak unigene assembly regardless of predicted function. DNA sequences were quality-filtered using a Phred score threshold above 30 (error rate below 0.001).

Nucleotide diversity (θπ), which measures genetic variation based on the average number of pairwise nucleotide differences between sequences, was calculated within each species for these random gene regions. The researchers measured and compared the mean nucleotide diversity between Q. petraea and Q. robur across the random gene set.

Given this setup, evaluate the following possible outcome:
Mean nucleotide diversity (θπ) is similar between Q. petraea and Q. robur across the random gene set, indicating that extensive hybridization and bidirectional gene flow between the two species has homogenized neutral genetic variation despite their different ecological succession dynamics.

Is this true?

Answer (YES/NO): NO